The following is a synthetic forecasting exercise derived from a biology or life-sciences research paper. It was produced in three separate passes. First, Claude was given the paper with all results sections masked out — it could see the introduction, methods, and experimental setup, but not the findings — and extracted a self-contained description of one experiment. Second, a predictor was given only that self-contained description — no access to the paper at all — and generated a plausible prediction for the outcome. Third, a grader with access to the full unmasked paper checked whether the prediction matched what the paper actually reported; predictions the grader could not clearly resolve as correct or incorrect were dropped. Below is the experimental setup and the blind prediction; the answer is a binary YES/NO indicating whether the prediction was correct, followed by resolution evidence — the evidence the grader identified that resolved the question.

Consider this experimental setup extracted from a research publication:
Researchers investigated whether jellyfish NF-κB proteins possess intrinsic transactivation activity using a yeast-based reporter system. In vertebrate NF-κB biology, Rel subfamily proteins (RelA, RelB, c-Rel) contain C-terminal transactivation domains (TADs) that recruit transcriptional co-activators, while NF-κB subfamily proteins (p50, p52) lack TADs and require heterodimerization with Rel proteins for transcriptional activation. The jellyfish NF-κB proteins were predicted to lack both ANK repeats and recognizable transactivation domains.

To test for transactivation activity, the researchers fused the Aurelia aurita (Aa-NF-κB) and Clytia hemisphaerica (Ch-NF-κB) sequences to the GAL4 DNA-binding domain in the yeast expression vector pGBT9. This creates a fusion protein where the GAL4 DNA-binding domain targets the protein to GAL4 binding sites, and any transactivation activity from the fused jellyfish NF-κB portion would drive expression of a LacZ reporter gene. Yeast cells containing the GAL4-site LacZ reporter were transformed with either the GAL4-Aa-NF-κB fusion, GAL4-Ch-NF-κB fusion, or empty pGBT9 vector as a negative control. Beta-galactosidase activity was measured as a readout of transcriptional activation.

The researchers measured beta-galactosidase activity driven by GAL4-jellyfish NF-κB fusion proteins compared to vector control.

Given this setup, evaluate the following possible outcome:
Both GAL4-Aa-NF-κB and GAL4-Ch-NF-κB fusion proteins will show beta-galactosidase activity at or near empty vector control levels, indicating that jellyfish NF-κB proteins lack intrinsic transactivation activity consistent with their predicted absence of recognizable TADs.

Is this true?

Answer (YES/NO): NO